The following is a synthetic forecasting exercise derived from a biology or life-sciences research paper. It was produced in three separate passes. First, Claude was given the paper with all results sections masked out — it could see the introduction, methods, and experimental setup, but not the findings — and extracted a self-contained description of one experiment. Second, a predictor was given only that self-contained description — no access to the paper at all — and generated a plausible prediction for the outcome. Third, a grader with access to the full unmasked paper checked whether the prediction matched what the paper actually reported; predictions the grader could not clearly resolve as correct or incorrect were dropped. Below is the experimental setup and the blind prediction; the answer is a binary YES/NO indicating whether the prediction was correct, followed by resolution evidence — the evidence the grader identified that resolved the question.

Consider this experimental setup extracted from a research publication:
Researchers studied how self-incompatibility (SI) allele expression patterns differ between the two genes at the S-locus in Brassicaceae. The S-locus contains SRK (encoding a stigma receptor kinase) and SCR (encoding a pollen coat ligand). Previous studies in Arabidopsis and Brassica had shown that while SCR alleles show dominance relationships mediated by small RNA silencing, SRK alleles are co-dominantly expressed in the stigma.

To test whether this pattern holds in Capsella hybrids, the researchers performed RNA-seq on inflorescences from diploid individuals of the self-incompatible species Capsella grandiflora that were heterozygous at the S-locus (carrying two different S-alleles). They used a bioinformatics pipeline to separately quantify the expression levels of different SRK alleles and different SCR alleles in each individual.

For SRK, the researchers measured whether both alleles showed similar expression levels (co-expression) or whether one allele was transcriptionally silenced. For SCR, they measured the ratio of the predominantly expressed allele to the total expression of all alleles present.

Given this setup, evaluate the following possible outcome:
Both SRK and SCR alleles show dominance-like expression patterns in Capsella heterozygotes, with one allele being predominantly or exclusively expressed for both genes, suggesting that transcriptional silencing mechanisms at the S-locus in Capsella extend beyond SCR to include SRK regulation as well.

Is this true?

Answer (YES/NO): NO